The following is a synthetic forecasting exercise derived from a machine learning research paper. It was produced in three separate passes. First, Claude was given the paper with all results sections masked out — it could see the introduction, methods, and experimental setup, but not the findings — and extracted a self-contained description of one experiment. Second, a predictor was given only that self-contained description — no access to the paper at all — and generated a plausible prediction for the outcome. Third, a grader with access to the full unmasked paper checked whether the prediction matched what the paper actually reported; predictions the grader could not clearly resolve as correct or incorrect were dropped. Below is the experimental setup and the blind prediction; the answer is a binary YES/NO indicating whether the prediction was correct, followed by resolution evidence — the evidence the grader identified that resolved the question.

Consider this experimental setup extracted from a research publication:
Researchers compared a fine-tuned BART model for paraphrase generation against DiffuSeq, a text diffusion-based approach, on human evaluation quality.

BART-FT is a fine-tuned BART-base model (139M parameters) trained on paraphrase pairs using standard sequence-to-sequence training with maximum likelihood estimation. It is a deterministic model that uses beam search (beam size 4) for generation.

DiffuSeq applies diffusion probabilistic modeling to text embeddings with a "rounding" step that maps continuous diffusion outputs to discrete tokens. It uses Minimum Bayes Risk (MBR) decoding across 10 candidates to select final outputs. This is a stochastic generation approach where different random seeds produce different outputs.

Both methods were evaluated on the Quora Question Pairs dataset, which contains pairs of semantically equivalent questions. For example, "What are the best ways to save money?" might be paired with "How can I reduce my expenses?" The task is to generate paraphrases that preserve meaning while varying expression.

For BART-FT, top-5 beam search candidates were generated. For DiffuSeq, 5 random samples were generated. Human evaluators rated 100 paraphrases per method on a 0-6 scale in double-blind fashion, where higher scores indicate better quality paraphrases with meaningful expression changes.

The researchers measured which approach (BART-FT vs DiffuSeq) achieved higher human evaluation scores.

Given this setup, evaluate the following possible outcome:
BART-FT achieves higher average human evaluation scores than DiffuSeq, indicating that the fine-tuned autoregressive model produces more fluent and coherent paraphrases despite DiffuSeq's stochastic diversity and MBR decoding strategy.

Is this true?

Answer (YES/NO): YES